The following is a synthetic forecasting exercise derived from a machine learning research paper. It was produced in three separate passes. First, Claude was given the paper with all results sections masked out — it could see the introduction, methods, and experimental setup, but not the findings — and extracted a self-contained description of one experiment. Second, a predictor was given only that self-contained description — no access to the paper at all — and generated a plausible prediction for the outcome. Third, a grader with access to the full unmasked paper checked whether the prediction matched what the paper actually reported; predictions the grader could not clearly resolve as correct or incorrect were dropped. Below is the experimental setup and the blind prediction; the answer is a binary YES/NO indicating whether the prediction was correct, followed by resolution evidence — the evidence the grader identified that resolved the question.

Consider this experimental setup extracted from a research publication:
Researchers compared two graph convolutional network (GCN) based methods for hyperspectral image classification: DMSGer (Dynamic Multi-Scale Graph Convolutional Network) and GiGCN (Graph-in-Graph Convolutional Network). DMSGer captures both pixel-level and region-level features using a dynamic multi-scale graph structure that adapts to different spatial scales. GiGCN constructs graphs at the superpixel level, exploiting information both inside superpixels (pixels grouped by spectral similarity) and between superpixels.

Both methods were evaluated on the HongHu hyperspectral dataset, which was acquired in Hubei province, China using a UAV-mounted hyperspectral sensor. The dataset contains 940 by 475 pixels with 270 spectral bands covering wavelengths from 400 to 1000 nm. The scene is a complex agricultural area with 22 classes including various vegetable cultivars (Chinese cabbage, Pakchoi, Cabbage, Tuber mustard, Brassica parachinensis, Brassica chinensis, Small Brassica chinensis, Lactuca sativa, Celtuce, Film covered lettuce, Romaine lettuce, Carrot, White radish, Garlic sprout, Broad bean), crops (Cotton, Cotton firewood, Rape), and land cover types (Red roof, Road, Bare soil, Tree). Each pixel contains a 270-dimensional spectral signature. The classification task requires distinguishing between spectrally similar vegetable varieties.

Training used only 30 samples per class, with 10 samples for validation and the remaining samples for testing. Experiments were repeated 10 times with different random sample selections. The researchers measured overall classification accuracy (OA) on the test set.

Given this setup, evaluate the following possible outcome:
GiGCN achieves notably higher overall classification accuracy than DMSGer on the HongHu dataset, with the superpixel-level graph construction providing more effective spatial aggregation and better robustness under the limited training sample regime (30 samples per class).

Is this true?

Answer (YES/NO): YES